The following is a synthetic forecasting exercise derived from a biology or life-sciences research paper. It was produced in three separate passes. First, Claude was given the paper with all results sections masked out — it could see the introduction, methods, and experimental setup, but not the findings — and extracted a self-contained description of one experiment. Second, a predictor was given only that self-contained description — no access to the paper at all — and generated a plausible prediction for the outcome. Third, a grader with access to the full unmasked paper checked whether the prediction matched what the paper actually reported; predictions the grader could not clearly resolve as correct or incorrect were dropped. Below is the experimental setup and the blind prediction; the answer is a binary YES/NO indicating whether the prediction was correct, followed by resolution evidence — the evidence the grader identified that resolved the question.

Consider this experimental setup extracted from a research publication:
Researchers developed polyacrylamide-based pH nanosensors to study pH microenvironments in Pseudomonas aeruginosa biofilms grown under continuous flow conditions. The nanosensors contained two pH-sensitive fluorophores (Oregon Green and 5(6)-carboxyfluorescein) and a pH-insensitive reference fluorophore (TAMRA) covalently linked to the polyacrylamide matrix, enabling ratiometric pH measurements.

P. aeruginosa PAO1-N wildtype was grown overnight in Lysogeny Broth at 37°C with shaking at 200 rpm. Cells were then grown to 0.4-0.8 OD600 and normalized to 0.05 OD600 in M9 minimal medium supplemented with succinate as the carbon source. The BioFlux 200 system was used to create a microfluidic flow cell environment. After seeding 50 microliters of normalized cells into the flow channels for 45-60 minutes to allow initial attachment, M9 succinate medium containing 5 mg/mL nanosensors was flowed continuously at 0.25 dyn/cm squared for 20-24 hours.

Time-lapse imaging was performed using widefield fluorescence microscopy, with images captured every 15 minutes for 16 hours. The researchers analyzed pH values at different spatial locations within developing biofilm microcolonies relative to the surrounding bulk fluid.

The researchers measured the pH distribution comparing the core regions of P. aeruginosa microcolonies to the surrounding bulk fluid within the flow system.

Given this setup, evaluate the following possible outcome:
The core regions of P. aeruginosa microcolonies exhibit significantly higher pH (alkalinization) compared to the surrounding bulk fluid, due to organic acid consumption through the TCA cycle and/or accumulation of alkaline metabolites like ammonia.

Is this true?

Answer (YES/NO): NO